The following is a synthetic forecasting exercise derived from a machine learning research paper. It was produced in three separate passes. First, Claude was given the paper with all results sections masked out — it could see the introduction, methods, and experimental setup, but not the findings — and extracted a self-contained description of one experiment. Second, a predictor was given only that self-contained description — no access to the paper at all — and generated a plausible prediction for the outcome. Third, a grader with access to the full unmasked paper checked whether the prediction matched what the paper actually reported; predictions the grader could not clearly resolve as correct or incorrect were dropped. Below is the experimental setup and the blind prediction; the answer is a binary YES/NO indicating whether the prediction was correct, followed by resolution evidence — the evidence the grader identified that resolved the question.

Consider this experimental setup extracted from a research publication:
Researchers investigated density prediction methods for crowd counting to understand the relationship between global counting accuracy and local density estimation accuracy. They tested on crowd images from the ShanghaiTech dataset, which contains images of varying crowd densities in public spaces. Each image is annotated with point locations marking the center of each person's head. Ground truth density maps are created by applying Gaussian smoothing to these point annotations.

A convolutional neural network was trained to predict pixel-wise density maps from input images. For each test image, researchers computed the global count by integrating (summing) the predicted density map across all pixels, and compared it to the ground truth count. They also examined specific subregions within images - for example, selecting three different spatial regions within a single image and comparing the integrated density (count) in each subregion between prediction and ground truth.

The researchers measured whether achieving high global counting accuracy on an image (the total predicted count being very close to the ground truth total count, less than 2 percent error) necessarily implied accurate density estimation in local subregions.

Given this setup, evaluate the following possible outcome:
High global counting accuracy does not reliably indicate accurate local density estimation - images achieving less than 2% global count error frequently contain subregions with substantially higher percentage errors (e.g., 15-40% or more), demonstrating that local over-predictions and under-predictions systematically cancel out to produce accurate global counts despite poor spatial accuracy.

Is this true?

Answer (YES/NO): YES